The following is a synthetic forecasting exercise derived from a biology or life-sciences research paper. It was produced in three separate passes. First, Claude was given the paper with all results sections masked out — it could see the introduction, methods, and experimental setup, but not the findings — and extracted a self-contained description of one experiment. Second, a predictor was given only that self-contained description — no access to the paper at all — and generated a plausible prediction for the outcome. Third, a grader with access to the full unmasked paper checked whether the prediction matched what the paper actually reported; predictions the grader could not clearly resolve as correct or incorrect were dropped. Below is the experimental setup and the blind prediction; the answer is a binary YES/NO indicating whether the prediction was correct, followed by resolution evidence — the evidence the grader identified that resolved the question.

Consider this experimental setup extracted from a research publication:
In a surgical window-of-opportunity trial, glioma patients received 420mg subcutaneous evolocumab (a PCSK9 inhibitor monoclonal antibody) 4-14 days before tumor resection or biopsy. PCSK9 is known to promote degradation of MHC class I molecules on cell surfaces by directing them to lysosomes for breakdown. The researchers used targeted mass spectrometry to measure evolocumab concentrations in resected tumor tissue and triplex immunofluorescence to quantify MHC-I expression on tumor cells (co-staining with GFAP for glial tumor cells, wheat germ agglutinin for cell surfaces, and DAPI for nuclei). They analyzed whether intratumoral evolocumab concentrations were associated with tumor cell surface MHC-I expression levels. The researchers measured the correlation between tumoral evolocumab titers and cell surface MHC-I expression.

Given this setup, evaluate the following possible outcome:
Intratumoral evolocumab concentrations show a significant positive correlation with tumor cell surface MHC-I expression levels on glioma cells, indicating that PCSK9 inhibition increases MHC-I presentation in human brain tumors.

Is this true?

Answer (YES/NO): NO